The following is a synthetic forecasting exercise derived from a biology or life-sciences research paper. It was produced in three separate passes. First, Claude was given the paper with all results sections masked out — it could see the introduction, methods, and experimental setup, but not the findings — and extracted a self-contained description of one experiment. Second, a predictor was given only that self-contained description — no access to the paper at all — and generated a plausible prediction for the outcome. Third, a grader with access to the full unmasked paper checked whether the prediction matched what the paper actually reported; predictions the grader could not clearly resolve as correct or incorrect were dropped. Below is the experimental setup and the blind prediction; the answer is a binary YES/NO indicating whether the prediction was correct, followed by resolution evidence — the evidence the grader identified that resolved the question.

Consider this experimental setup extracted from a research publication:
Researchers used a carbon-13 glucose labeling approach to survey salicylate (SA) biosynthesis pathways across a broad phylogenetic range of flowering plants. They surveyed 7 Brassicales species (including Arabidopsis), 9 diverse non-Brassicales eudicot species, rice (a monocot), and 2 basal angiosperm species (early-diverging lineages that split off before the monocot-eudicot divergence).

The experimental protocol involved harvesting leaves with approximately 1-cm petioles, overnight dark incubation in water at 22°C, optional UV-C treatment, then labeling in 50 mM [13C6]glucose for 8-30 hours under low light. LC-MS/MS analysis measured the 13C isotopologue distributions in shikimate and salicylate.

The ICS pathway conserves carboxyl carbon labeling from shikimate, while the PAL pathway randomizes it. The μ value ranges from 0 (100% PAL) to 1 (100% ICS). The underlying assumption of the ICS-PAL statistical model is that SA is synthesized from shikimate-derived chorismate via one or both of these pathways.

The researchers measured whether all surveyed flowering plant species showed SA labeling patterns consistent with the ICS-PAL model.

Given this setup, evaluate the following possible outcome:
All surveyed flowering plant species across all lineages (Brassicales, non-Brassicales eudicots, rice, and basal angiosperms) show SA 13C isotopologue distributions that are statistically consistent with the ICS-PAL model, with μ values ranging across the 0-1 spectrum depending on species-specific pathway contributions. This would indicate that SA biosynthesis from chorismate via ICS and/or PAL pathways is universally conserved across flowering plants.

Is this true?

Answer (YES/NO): NO